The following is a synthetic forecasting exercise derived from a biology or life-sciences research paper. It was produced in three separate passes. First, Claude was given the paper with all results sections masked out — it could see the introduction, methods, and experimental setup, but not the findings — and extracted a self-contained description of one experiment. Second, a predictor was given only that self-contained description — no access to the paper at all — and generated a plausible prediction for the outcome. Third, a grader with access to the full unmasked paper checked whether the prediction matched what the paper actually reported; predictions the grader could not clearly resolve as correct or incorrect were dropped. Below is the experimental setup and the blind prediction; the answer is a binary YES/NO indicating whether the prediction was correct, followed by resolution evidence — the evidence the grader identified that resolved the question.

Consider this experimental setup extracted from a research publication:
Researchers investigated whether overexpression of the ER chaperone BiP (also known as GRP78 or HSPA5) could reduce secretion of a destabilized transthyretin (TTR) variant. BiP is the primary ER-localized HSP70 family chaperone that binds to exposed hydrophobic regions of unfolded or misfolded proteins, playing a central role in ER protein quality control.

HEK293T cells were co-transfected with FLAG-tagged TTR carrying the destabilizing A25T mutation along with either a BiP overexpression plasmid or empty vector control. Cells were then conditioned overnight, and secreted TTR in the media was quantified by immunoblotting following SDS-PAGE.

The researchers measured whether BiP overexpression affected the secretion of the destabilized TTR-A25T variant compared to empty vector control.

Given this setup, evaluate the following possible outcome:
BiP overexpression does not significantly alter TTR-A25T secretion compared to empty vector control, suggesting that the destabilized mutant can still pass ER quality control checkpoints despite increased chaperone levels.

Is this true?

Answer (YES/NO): NO